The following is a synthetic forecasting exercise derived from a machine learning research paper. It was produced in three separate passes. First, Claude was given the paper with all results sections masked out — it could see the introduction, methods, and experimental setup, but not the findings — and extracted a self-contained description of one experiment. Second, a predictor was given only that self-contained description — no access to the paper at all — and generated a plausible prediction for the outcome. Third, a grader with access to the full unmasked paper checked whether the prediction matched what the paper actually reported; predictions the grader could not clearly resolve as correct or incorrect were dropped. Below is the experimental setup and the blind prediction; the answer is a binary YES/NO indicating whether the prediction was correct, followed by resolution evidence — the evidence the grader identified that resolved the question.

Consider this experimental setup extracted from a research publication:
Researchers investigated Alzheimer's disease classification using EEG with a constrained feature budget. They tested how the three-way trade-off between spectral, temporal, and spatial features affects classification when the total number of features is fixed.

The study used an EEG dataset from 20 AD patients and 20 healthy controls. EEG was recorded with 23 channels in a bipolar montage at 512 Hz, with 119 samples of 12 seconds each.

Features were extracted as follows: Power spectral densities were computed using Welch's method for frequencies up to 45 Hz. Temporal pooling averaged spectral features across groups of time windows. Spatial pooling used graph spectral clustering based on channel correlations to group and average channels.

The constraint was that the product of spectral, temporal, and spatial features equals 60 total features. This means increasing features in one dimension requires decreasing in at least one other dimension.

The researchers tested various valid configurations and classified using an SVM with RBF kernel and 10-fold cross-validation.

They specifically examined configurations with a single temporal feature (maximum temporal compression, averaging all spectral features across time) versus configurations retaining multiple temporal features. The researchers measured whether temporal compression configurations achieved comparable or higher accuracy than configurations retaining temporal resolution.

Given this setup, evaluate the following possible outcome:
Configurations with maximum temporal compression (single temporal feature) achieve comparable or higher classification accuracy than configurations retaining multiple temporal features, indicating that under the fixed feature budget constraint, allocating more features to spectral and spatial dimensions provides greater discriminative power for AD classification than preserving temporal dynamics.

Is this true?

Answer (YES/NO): YES